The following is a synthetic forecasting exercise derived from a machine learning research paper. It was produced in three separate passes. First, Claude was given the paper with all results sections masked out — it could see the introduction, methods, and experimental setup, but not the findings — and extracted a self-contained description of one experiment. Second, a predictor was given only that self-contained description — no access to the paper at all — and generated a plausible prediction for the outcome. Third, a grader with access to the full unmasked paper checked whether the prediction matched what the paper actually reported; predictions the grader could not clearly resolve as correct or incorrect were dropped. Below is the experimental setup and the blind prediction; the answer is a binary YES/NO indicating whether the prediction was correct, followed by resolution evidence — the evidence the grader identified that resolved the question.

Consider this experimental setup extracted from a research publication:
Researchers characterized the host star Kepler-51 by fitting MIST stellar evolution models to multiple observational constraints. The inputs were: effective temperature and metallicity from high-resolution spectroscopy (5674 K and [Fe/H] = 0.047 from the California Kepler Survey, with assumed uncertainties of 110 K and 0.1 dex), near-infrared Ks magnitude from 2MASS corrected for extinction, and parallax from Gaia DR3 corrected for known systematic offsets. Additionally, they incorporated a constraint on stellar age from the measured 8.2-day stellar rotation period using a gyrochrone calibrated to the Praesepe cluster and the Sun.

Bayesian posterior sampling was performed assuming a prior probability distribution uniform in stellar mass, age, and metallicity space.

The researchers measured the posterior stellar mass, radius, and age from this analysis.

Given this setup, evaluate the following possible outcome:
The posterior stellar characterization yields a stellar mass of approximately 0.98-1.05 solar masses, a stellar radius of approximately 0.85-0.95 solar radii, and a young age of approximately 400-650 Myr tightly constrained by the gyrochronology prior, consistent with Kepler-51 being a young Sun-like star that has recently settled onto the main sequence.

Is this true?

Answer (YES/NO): NO